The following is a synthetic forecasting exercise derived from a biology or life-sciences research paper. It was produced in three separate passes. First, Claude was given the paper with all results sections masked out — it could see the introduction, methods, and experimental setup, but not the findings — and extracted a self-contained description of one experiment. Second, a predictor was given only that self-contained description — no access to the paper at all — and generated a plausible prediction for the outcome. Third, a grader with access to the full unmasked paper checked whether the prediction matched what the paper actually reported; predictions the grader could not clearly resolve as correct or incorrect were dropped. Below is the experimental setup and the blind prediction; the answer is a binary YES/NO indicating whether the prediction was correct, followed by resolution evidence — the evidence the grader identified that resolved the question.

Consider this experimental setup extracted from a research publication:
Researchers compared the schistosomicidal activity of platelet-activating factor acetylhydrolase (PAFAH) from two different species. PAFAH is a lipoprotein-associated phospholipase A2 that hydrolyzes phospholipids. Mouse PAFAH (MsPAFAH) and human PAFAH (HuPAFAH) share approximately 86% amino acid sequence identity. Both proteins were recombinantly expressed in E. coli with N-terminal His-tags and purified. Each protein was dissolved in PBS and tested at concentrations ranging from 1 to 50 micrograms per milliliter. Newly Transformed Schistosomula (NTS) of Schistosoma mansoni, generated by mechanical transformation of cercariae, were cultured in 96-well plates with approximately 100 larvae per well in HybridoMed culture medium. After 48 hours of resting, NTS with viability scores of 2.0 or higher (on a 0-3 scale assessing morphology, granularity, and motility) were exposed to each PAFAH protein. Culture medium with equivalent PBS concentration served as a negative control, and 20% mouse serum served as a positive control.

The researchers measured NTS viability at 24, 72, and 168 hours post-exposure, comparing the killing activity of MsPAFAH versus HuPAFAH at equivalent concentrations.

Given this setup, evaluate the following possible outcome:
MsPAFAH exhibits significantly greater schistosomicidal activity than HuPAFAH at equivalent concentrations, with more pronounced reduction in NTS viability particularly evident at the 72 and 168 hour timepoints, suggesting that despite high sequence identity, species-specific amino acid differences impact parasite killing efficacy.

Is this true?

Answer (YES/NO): YES